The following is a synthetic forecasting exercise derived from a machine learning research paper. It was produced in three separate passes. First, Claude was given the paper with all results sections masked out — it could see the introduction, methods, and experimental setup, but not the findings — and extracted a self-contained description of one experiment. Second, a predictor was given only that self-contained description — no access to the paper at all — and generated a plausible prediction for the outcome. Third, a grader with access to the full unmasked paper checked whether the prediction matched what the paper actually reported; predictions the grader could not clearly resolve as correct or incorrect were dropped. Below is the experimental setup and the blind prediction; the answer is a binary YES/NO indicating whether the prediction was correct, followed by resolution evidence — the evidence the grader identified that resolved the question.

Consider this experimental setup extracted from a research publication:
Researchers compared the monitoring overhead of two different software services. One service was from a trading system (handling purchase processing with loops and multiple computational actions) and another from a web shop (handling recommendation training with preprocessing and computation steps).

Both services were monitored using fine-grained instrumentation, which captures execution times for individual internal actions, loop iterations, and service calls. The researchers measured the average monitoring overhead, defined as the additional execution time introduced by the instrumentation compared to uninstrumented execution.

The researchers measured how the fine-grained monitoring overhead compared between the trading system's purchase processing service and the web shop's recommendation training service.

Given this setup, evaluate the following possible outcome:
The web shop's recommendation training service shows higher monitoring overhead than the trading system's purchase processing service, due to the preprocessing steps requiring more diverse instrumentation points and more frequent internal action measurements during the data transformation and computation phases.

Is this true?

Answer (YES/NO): YES